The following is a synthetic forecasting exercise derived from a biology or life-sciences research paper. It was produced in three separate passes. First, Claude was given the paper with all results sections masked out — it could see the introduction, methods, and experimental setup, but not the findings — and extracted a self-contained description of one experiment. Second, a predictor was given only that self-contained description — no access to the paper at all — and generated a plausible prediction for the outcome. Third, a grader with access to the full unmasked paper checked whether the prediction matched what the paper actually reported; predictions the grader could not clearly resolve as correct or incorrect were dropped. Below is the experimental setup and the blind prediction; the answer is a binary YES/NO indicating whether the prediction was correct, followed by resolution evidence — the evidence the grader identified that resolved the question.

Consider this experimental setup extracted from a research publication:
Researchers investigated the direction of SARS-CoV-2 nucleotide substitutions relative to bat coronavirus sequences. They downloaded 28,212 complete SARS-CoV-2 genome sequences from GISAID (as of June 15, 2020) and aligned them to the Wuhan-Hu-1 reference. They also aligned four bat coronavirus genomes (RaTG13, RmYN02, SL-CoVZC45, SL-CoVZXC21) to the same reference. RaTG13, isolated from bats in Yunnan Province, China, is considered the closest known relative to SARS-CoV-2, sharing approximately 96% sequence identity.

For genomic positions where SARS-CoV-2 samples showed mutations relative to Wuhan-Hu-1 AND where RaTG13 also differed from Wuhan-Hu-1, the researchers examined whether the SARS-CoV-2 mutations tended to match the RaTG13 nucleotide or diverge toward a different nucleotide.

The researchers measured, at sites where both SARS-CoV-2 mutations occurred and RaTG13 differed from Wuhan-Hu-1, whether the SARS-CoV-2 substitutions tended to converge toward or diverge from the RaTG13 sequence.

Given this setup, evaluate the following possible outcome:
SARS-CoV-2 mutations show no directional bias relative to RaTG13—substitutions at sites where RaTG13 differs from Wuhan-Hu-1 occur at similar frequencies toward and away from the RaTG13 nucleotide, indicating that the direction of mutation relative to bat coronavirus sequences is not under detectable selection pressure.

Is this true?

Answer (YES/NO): NO